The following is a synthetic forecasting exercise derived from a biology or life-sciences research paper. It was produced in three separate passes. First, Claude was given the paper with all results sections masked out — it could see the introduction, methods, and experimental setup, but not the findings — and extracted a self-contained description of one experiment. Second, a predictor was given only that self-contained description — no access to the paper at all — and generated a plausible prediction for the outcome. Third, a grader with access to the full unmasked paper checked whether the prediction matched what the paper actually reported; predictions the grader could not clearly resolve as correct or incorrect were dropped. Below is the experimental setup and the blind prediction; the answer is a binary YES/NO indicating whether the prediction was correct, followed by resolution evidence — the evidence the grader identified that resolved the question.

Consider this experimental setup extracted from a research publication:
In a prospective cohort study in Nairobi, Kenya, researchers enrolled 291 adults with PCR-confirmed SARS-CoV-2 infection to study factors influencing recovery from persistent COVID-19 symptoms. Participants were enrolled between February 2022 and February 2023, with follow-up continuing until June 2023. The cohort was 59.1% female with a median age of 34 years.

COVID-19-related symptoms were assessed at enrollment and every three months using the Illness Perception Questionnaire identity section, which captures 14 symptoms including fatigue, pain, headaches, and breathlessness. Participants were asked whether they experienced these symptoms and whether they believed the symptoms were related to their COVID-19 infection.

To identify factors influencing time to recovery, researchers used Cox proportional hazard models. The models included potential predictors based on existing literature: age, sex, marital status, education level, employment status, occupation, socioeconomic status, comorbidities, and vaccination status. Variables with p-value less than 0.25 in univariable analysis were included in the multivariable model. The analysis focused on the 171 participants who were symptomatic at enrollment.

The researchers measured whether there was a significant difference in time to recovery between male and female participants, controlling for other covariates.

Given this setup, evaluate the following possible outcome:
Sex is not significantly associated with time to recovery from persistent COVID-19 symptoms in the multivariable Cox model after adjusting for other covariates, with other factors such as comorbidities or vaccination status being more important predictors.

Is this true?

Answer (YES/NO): NO